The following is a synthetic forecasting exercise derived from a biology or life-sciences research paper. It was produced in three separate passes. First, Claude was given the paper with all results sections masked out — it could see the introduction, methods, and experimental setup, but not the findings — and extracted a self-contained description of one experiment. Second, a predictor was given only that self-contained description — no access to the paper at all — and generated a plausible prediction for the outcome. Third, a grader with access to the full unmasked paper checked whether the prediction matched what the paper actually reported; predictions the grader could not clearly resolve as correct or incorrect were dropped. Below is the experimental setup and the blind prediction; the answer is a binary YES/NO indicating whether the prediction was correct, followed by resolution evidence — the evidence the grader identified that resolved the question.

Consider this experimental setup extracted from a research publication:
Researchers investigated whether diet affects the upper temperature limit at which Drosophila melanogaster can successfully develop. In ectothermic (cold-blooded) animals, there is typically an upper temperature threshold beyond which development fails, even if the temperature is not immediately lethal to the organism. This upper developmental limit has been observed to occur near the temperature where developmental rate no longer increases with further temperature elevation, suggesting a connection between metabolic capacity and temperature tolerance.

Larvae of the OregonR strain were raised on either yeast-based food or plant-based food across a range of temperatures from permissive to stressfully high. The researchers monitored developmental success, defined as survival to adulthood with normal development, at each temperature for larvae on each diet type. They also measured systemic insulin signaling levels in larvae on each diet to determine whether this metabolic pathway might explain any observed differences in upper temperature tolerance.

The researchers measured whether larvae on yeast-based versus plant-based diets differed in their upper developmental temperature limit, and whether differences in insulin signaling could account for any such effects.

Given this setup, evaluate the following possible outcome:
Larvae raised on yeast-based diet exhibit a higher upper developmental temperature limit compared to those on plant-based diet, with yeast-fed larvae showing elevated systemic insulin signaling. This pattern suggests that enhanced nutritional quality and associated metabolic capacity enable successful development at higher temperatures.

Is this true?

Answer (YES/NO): YES